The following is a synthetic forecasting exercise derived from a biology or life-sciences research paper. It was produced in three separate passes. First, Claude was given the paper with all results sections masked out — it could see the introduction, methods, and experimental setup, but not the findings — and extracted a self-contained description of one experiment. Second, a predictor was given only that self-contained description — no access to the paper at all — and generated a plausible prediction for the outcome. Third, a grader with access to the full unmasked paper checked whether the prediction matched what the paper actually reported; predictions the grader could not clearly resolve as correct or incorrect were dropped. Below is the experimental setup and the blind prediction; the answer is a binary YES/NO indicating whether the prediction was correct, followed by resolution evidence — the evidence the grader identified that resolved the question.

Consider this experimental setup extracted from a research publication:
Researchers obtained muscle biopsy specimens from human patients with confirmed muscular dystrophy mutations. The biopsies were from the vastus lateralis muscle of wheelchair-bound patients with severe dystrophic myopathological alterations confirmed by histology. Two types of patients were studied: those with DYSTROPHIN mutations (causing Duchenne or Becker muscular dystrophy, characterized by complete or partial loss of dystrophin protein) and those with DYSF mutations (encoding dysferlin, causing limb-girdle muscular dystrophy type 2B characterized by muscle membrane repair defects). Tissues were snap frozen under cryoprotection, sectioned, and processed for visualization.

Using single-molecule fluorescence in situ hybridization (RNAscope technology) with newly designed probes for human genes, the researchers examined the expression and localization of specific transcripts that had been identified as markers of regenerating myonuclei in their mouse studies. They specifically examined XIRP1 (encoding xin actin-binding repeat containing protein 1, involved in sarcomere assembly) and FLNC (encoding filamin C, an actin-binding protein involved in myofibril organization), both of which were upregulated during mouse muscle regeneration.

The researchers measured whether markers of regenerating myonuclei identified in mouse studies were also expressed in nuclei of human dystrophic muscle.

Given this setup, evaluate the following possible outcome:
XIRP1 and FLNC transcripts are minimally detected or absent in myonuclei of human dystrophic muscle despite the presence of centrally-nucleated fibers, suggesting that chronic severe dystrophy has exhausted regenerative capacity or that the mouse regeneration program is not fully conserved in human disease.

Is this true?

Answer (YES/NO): NO